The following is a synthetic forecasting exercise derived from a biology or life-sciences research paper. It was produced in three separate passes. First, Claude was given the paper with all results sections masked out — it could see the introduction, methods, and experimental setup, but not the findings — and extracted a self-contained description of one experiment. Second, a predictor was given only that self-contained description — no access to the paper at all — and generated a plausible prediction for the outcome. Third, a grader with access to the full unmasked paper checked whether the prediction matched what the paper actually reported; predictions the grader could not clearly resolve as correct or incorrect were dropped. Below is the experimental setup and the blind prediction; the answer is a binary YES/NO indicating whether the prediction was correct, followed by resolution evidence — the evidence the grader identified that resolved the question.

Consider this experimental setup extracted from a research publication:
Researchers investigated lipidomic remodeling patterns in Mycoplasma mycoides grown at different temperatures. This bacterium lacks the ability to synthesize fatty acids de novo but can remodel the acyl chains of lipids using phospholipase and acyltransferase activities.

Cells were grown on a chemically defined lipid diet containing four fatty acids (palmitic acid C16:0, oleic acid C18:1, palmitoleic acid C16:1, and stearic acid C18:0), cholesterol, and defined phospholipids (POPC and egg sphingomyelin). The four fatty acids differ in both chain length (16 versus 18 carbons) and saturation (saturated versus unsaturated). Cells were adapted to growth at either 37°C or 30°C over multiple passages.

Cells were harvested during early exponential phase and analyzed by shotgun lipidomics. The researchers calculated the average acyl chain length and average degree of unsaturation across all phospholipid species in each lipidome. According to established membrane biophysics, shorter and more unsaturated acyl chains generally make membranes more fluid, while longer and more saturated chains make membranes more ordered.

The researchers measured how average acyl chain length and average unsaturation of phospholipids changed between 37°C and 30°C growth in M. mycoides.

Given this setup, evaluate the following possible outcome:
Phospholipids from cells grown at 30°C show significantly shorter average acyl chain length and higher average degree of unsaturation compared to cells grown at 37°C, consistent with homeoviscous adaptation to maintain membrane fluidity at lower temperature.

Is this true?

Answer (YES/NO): NO